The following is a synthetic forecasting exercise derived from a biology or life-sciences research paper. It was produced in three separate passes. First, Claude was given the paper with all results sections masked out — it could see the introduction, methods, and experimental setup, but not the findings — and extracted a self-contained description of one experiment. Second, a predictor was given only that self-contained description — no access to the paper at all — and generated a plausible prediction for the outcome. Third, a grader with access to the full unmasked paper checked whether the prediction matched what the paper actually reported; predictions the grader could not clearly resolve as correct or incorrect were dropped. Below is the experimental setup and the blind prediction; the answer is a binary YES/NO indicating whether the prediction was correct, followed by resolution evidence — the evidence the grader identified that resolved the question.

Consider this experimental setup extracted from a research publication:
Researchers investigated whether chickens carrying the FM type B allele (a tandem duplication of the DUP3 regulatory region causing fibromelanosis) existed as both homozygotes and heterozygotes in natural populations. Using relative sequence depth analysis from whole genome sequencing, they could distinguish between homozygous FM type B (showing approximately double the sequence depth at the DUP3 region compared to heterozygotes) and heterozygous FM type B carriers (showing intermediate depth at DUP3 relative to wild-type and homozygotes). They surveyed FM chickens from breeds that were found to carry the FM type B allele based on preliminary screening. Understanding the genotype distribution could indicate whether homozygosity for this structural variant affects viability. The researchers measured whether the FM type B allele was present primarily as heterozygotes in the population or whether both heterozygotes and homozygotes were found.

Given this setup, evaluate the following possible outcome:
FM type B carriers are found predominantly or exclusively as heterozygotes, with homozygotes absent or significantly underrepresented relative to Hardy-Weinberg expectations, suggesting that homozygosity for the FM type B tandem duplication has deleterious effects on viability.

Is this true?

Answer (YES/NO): NO